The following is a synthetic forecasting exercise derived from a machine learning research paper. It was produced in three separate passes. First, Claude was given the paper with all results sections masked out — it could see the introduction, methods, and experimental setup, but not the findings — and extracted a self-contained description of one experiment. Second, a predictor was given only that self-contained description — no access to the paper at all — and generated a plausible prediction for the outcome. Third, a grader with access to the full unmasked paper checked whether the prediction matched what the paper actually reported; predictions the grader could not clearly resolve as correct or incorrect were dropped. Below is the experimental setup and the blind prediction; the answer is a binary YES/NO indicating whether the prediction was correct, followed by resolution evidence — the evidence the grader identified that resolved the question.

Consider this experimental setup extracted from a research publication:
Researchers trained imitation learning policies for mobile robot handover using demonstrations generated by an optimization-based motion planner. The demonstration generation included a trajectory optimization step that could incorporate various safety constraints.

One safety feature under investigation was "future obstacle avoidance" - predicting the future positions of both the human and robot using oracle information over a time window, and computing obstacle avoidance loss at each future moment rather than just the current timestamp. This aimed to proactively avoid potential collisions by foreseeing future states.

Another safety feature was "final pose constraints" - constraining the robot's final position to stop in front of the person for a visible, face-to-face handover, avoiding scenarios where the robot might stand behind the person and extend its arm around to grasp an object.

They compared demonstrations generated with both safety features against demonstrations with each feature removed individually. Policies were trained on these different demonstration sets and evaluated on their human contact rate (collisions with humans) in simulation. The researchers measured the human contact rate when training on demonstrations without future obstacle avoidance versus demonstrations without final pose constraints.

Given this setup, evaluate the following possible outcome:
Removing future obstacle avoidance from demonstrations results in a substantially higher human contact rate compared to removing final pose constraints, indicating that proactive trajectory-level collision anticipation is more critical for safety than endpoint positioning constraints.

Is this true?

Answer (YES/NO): NO